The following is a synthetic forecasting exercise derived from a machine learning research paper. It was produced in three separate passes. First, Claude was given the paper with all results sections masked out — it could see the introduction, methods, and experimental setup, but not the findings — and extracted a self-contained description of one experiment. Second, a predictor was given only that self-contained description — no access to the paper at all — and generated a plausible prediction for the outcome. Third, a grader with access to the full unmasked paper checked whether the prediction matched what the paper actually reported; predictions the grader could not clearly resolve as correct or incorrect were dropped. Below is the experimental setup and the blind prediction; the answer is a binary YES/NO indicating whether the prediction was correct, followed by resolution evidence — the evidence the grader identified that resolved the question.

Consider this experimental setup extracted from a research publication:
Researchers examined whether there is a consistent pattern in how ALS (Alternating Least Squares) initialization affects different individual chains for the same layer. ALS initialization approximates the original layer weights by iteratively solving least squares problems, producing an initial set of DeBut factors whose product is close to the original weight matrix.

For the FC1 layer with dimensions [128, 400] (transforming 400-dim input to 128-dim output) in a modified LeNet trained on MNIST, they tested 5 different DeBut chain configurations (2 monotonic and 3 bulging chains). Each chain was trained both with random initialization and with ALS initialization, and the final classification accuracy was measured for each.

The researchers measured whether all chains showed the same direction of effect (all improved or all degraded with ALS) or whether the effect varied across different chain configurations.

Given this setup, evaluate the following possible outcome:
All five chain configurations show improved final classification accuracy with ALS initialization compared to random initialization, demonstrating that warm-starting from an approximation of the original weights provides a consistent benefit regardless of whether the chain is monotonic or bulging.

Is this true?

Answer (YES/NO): NO